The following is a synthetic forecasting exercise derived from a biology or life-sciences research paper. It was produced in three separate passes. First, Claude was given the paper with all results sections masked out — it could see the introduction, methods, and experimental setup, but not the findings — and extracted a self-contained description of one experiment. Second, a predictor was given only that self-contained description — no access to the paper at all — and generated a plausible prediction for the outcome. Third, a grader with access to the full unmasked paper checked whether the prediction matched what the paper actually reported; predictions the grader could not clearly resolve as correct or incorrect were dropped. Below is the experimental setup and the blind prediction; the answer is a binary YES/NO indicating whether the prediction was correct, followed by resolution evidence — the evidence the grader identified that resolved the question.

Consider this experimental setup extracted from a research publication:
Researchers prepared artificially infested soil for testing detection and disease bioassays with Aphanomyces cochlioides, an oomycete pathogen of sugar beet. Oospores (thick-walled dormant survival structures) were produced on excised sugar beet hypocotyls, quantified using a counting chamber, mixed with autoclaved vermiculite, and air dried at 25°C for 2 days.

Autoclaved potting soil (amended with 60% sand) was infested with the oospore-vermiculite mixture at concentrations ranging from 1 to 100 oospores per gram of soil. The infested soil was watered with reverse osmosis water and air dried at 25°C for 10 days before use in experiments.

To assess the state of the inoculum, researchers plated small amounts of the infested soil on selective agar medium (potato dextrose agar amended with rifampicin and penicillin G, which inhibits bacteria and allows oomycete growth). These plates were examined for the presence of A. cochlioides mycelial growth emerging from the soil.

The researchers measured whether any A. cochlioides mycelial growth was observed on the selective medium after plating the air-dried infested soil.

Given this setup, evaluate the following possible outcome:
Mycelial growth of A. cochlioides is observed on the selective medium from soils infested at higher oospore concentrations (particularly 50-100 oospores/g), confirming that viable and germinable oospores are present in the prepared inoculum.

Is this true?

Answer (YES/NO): NO